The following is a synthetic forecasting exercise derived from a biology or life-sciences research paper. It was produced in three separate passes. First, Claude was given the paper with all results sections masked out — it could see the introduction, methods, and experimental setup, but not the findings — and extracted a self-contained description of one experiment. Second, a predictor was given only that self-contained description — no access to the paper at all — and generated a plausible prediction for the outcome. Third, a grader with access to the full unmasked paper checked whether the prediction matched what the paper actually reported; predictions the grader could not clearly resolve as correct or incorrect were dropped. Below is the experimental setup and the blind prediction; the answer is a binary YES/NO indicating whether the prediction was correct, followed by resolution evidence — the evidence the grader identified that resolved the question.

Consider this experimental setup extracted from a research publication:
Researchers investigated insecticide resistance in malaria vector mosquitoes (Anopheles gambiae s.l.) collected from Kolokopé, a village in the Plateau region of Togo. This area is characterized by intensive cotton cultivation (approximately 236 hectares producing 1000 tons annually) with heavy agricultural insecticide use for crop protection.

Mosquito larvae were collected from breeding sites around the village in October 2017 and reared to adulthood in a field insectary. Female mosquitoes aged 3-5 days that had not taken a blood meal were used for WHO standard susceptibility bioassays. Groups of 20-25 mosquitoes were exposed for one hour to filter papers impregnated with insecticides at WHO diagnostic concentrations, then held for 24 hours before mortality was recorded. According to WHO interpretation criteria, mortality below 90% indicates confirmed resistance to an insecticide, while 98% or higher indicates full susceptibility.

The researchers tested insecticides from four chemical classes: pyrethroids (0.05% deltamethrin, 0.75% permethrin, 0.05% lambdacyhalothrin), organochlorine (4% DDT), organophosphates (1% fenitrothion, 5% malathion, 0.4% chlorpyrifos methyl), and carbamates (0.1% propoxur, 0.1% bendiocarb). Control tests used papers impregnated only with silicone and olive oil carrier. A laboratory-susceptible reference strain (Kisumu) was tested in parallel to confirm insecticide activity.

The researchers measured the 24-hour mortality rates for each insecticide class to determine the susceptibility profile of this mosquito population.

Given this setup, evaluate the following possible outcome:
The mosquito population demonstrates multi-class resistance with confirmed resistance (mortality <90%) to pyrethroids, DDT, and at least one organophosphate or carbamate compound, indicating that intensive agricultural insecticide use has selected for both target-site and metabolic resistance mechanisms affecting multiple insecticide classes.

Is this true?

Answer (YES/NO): YES